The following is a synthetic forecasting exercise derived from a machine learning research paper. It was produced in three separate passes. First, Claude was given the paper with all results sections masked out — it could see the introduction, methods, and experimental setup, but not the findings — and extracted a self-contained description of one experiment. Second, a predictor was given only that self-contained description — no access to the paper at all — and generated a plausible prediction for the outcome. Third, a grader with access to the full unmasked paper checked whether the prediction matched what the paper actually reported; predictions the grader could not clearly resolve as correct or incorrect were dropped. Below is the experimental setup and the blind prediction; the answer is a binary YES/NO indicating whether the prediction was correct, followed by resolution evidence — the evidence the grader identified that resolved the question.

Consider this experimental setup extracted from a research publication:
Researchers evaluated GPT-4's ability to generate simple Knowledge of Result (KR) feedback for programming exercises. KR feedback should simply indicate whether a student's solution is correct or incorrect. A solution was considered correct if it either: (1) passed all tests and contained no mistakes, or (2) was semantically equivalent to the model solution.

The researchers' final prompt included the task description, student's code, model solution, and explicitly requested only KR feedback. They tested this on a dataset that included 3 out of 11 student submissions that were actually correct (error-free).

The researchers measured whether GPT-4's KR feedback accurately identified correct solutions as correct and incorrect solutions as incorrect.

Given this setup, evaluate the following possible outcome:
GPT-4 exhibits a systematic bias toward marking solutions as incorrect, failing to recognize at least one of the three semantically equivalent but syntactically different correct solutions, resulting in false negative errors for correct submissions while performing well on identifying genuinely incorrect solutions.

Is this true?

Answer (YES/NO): NO